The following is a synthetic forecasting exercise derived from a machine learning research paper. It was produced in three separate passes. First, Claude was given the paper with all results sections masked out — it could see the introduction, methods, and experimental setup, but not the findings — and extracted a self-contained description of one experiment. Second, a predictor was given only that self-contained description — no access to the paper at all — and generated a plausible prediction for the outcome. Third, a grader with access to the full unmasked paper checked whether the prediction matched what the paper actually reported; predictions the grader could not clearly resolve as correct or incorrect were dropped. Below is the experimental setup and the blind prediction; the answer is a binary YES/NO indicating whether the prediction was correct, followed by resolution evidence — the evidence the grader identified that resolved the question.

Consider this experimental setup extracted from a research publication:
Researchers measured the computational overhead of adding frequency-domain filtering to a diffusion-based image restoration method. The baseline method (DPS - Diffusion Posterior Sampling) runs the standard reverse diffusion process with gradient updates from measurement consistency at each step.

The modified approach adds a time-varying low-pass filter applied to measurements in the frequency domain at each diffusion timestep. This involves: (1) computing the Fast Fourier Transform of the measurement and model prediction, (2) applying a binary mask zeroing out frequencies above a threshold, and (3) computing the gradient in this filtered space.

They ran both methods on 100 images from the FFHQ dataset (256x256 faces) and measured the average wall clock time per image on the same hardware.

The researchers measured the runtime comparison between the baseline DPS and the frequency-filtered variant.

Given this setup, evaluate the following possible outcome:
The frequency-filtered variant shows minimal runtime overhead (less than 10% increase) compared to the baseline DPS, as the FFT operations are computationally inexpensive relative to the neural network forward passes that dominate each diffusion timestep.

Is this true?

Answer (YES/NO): YES